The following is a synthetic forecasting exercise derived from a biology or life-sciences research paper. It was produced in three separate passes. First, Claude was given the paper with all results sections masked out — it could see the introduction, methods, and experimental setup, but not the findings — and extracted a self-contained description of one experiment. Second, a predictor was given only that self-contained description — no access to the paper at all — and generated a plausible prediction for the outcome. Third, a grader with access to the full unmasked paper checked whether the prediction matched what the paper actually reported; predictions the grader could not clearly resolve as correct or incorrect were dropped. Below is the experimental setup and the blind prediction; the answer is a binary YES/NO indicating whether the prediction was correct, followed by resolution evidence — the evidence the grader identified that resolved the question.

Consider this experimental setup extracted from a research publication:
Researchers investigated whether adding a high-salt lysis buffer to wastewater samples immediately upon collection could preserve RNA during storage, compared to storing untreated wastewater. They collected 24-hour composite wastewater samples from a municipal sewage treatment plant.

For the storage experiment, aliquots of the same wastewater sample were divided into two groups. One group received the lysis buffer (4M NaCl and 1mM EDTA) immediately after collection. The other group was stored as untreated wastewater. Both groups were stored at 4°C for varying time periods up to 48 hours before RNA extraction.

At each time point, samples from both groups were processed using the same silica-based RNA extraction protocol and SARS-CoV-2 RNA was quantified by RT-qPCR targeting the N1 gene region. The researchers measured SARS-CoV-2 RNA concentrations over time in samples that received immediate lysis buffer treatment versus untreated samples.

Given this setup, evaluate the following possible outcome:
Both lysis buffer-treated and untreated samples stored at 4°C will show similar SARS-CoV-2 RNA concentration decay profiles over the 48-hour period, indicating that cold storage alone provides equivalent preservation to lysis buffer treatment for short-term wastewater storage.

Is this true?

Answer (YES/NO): NO